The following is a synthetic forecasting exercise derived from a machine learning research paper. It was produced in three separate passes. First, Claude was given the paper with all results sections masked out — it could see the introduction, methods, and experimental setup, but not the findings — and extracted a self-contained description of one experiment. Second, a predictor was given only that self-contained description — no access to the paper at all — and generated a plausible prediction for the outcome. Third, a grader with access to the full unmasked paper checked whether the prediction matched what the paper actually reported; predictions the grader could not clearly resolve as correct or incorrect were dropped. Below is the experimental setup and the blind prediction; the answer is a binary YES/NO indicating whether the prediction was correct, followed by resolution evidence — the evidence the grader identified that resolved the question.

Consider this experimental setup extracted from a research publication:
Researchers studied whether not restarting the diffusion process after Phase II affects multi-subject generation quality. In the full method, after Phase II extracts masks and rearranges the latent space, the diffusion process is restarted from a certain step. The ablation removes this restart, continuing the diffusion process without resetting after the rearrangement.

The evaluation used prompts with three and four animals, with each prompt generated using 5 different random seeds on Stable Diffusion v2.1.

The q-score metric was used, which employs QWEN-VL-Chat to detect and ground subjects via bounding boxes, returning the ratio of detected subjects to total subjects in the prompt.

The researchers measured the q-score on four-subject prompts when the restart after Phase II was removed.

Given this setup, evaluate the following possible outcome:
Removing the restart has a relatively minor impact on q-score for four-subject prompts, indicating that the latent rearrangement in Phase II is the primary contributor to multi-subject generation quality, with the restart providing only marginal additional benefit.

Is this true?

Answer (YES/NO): YES